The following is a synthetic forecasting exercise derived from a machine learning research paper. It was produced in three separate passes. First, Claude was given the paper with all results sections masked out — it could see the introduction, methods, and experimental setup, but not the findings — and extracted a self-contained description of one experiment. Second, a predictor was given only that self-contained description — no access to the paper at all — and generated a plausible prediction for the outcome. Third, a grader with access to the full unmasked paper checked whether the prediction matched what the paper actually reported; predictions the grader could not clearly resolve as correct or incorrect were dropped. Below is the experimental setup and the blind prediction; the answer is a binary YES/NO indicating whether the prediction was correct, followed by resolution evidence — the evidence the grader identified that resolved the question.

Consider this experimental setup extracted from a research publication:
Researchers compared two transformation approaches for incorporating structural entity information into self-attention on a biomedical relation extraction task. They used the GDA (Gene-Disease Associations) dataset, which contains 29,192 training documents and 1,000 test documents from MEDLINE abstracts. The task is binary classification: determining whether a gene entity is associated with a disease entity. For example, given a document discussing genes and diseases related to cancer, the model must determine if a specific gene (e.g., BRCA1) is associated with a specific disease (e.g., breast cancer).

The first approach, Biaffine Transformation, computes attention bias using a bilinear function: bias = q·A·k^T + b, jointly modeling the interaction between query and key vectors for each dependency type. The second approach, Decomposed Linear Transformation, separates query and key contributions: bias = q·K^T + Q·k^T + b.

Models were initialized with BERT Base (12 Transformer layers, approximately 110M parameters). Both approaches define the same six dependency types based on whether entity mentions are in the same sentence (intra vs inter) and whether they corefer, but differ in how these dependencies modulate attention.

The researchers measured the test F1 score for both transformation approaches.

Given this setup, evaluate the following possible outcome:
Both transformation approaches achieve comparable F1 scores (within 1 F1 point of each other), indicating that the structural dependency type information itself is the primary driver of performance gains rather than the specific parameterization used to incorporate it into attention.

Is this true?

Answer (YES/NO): NO